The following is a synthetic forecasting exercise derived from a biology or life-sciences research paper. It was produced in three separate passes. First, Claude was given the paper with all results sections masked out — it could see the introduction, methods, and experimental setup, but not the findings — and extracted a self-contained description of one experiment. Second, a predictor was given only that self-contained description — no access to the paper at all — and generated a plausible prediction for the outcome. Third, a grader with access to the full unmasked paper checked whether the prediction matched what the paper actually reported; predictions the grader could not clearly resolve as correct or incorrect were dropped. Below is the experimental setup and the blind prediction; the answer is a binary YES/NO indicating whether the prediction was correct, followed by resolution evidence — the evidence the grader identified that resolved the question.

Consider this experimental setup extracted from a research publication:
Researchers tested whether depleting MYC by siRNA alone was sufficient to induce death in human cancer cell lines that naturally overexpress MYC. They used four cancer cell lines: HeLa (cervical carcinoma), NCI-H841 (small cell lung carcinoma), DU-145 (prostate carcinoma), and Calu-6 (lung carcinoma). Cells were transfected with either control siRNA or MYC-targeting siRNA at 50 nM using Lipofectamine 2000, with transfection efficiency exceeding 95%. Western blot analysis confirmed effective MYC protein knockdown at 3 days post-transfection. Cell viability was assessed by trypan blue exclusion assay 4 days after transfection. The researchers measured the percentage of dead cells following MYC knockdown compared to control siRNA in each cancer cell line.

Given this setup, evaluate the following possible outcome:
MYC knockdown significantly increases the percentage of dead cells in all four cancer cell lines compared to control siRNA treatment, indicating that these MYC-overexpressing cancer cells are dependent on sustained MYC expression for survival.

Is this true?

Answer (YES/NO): NO